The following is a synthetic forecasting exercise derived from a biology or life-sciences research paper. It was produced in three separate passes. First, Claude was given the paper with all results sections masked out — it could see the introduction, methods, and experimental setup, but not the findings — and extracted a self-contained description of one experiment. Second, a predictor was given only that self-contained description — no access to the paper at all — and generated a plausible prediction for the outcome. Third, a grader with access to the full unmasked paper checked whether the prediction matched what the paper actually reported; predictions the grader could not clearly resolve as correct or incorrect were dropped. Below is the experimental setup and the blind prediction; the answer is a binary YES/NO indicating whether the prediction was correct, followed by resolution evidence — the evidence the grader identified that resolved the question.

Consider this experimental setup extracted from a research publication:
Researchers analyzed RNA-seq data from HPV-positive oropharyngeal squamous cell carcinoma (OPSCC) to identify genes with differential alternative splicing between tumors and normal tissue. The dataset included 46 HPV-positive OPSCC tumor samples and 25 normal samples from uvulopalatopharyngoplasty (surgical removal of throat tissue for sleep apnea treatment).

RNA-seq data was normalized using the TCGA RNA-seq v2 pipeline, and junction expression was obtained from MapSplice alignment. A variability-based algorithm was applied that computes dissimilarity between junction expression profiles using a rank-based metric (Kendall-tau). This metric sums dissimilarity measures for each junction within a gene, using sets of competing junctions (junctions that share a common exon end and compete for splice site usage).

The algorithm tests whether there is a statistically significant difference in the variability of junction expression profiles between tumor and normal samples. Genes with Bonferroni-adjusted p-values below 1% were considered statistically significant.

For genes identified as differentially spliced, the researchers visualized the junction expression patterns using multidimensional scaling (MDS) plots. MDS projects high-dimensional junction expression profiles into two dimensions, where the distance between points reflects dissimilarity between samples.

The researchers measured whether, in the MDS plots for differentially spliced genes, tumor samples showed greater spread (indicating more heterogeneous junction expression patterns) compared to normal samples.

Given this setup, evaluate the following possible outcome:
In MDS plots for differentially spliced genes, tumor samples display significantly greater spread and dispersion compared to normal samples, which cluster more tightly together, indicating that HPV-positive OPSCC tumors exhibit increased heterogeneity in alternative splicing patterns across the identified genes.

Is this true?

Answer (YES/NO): YES